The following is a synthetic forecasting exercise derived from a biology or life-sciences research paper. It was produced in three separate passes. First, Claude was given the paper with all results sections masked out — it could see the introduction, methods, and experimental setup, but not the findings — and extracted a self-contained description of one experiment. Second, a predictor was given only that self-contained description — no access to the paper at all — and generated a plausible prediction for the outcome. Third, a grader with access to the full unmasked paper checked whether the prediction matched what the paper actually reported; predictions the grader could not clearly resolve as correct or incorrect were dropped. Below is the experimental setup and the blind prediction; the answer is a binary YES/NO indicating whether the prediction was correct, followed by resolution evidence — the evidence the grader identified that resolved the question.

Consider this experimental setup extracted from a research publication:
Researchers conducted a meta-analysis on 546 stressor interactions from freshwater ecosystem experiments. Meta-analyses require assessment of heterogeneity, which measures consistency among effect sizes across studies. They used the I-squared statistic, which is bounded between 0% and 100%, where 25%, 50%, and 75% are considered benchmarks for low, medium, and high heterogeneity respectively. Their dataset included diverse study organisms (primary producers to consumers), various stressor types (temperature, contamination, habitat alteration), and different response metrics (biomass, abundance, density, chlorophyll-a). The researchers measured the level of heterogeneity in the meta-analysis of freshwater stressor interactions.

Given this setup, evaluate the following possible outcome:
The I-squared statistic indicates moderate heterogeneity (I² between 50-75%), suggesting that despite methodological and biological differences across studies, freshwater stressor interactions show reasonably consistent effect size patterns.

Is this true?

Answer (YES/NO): NO